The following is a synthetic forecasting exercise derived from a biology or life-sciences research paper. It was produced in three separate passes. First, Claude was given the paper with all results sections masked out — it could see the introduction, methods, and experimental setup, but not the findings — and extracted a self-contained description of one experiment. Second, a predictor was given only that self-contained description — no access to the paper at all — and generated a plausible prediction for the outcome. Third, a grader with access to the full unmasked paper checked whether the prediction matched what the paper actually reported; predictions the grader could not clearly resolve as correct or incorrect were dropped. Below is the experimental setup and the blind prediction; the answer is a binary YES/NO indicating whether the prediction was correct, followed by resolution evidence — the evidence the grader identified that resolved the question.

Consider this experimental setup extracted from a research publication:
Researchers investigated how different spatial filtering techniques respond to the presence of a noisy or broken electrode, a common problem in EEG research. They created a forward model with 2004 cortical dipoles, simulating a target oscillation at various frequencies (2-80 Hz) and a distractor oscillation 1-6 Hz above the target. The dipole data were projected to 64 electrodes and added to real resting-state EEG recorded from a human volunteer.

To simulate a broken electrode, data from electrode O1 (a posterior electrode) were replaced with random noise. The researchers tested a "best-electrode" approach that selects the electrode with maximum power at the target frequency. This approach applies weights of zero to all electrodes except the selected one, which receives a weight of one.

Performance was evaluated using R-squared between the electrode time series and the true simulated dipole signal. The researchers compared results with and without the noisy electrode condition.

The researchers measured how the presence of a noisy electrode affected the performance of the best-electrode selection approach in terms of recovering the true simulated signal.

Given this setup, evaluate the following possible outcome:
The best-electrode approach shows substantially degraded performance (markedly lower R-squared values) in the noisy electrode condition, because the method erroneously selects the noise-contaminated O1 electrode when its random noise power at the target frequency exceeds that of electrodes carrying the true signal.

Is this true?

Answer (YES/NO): YES